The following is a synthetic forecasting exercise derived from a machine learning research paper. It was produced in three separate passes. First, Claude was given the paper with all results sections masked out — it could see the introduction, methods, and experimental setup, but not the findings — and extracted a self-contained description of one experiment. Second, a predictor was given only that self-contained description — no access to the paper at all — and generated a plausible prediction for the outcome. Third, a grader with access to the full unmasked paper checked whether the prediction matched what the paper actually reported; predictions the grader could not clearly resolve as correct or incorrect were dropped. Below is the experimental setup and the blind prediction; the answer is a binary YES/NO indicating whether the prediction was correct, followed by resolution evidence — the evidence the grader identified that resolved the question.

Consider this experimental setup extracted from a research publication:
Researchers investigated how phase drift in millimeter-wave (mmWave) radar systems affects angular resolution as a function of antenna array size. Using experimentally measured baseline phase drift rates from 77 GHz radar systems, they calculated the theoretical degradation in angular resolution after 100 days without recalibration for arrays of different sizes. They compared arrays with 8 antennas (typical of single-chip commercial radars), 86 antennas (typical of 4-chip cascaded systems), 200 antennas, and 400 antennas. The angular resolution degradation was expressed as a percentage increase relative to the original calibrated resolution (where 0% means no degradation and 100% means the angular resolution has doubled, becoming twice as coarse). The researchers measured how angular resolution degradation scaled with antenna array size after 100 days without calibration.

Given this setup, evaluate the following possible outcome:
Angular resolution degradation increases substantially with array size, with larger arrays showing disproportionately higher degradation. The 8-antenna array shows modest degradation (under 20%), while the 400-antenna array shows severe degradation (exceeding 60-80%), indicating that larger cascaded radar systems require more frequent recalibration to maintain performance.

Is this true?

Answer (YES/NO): YES